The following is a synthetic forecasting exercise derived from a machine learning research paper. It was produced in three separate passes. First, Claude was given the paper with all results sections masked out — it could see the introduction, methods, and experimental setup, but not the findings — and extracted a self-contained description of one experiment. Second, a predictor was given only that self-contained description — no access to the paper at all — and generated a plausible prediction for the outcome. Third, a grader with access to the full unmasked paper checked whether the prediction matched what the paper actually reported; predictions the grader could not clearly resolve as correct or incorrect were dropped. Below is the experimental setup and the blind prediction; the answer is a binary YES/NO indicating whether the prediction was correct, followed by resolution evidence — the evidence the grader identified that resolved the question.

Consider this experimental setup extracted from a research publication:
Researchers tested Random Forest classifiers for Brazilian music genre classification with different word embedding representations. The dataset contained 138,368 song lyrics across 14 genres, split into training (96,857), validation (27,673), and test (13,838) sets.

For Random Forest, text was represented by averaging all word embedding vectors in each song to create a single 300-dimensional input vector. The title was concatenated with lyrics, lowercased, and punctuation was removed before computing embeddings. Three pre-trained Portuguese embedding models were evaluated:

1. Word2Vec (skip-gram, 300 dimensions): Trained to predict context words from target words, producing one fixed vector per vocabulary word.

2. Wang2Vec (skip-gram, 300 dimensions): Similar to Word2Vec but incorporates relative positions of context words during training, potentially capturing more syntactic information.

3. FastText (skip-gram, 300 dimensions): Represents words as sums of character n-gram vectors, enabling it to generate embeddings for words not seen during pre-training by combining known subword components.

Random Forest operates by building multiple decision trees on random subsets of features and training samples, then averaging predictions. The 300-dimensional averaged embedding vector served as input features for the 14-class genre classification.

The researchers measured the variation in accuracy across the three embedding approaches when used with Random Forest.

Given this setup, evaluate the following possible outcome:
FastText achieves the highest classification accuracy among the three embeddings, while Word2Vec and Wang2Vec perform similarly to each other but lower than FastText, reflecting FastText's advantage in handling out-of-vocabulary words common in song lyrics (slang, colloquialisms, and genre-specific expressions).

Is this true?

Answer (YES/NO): NO